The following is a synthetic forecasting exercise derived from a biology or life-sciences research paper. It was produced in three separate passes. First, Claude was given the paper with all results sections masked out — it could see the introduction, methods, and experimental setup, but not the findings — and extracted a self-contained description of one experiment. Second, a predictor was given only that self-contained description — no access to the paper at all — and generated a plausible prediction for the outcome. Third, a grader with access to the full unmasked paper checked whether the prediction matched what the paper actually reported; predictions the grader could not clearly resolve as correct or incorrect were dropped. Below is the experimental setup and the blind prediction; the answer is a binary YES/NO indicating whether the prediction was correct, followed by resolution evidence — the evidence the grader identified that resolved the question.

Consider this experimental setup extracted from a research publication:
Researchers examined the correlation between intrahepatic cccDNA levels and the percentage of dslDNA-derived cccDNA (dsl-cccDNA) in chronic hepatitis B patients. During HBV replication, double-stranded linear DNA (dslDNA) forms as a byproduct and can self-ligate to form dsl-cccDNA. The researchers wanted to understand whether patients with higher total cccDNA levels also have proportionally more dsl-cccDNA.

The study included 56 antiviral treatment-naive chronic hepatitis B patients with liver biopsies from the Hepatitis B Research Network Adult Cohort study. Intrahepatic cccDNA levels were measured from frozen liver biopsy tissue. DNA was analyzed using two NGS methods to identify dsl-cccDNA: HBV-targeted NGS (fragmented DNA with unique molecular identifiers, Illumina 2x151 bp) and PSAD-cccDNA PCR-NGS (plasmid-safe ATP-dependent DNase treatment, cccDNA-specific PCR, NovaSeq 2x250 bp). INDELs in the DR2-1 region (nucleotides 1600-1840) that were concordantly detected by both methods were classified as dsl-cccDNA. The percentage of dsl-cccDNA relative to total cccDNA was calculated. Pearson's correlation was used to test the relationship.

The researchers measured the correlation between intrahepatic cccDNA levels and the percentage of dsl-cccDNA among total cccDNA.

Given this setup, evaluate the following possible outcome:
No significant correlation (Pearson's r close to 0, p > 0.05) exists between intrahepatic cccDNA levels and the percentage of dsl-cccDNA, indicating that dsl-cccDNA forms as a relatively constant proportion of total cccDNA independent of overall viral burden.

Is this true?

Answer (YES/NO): YES